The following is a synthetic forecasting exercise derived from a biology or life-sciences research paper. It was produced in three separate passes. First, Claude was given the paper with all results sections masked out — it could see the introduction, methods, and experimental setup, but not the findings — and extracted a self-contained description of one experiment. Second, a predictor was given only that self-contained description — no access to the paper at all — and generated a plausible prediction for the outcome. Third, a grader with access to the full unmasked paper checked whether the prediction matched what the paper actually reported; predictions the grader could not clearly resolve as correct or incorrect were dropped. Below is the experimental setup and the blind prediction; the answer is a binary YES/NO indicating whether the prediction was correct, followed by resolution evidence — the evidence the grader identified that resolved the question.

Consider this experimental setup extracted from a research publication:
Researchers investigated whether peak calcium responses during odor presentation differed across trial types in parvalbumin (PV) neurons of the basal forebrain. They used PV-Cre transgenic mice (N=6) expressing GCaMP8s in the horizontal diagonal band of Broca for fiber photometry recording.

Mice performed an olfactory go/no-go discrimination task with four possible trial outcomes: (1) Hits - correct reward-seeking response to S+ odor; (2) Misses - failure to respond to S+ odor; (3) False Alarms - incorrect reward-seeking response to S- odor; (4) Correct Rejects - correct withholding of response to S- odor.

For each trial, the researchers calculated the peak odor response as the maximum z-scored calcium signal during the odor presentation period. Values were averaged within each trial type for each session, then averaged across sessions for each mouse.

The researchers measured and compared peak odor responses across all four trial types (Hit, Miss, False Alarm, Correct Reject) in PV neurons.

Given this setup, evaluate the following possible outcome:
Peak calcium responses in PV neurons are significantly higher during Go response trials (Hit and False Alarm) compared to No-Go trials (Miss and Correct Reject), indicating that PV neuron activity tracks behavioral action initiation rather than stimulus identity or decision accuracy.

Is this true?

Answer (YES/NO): NO